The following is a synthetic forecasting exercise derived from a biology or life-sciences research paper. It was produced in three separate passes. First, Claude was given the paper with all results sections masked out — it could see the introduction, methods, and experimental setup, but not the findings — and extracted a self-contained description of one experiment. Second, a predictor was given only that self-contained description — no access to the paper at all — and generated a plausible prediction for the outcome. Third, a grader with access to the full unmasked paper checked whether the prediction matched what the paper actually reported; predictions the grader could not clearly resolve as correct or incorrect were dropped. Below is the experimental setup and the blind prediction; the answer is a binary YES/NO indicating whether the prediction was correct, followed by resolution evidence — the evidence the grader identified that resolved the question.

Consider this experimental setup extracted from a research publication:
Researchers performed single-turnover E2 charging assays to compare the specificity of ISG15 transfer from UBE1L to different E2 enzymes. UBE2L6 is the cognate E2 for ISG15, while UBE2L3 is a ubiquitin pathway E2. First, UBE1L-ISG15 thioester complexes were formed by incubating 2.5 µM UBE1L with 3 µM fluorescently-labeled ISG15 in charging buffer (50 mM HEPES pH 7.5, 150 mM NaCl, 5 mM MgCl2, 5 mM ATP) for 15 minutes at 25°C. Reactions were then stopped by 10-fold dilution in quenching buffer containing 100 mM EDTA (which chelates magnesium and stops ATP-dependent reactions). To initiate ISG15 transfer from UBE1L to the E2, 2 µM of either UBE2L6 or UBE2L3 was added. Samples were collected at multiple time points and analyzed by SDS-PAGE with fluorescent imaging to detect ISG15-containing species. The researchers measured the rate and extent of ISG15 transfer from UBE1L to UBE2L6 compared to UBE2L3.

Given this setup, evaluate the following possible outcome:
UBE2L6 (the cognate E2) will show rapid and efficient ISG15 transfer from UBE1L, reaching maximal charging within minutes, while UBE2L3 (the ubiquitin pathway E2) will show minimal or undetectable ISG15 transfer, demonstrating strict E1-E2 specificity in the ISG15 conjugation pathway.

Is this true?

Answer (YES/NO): NO